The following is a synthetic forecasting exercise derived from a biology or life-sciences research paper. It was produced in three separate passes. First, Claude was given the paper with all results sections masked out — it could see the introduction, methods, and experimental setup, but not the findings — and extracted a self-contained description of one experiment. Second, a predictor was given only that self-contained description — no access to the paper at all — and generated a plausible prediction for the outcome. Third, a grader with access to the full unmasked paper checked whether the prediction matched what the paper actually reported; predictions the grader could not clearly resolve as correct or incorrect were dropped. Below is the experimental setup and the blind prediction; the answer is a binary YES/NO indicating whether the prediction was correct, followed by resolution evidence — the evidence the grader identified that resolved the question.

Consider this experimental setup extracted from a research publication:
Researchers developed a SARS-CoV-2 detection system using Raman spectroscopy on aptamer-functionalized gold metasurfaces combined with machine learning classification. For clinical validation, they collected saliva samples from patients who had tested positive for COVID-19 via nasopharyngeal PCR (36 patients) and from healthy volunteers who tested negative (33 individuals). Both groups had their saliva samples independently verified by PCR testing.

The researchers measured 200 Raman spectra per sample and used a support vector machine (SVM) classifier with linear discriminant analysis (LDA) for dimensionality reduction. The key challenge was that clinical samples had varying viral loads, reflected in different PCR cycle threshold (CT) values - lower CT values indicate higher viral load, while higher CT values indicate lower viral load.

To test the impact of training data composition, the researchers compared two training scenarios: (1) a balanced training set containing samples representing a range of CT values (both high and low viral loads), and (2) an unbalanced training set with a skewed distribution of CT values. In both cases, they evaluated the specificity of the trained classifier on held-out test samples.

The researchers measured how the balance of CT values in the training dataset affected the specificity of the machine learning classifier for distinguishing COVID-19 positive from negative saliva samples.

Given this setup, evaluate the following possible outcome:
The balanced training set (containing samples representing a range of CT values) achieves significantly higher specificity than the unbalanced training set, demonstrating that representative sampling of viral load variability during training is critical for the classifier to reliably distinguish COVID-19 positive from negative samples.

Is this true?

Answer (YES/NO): YES